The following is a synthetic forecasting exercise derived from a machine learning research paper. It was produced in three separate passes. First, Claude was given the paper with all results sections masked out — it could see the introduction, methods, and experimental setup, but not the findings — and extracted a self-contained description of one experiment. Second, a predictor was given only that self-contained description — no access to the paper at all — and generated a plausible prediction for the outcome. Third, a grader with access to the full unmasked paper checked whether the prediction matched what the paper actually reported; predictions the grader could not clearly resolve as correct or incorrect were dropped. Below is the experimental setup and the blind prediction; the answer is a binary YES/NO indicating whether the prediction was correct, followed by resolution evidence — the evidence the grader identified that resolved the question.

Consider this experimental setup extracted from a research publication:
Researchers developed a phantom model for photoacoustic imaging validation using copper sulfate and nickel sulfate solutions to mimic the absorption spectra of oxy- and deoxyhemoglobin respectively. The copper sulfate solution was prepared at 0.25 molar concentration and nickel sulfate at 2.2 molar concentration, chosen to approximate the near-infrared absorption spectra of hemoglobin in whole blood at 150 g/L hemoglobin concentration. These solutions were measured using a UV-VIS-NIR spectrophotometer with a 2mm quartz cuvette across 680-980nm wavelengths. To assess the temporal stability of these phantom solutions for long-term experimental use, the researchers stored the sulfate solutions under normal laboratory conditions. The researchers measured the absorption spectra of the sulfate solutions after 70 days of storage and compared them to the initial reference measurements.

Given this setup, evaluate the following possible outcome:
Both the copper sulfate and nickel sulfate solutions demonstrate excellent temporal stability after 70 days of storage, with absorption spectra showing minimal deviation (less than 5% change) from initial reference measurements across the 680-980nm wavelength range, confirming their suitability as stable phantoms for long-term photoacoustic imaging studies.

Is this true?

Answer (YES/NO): YES